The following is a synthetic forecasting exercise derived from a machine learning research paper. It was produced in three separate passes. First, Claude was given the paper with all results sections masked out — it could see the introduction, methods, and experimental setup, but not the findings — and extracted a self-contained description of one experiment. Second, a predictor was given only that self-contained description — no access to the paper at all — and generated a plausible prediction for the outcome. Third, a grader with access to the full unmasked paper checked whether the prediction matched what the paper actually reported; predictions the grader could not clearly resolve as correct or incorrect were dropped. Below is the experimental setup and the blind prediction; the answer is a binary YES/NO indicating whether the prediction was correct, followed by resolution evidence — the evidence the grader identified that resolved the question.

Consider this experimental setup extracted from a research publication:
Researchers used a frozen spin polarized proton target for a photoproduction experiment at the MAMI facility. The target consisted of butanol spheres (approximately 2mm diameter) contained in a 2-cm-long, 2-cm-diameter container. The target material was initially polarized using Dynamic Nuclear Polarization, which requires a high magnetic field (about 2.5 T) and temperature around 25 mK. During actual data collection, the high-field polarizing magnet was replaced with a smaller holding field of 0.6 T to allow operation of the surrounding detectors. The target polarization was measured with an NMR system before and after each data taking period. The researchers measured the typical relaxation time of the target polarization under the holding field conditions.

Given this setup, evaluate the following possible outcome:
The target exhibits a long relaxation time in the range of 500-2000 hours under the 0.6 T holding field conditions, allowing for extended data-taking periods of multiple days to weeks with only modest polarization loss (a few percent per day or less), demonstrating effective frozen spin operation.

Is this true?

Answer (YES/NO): YES